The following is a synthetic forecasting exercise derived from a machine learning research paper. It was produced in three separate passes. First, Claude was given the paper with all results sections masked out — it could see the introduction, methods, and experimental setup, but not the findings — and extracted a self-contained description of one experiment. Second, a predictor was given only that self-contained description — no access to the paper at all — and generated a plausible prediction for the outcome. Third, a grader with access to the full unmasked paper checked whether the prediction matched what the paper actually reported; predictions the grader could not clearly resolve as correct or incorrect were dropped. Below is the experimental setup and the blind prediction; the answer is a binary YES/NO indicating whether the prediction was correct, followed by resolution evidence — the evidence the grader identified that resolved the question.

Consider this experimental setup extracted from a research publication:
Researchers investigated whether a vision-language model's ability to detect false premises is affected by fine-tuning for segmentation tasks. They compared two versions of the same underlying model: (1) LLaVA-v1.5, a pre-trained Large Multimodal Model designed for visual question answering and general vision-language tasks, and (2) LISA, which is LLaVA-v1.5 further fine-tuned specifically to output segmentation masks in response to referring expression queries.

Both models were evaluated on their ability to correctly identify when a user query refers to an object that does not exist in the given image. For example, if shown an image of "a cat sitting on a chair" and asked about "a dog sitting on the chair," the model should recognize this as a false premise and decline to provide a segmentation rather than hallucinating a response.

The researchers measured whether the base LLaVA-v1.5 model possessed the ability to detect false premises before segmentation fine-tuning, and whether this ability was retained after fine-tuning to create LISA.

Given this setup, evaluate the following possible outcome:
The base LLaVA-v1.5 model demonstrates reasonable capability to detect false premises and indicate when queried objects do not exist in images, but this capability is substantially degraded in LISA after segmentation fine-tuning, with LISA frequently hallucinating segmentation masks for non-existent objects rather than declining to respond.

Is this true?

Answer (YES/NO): YES